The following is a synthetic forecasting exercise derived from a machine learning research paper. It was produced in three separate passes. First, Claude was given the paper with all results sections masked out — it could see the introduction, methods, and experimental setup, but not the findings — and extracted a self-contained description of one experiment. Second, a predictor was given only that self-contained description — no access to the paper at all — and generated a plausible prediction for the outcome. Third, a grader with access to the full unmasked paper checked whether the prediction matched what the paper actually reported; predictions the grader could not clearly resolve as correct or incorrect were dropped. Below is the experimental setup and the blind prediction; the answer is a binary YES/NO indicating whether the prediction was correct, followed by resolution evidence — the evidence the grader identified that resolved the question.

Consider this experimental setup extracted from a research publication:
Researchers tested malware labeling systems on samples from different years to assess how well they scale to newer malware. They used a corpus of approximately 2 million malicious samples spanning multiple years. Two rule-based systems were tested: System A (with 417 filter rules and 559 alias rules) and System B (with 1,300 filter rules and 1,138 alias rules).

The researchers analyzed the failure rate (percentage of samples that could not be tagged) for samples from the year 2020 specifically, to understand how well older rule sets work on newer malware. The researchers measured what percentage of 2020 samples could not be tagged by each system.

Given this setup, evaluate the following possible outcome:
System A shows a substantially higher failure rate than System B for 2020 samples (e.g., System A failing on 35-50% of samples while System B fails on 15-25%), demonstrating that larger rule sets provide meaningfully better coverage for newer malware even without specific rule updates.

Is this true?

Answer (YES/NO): NO